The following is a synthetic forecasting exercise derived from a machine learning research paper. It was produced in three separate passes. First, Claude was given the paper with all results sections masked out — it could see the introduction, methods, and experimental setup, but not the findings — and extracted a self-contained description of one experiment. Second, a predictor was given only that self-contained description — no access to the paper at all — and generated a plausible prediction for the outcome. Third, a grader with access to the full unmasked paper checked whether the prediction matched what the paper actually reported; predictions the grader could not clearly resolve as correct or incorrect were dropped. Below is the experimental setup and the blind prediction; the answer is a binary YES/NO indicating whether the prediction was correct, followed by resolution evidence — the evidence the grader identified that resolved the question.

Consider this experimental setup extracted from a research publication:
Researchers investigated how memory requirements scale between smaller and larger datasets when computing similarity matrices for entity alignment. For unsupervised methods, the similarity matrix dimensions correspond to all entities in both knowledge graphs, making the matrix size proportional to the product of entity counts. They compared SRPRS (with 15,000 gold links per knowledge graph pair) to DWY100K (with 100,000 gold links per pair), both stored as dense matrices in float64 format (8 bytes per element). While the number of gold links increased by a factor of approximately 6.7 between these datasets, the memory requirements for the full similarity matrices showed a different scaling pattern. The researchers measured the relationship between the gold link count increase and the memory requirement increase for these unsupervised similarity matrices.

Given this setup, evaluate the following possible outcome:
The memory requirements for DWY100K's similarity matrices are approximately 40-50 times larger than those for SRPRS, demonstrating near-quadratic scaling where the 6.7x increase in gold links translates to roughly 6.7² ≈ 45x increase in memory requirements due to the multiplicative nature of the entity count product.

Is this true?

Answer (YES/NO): YES